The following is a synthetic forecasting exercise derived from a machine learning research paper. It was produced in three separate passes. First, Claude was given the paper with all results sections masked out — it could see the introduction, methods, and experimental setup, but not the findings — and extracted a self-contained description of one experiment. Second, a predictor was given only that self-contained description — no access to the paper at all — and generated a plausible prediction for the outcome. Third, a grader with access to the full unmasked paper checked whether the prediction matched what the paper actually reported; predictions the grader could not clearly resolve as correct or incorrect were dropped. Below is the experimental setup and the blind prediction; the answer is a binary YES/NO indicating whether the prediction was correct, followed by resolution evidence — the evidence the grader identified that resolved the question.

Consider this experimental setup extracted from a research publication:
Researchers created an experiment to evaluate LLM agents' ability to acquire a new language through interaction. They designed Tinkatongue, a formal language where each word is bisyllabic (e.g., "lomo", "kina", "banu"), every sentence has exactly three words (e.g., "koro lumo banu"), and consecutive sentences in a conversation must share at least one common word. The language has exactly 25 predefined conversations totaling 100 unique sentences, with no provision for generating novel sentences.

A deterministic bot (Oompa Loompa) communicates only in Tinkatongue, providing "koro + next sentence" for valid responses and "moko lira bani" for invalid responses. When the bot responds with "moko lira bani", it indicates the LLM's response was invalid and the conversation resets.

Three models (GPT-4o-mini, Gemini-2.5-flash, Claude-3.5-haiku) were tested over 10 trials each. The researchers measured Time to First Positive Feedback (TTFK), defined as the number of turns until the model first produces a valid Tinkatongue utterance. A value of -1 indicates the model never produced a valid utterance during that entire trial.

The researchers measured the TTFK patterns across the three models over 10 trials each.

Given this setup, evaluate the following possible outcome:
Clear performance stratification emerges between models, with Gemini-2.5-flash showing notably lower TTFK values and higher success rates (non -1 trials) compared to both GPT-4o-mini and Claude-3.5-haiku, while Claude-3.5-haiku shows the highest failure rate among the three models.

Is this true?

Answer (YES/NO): NO